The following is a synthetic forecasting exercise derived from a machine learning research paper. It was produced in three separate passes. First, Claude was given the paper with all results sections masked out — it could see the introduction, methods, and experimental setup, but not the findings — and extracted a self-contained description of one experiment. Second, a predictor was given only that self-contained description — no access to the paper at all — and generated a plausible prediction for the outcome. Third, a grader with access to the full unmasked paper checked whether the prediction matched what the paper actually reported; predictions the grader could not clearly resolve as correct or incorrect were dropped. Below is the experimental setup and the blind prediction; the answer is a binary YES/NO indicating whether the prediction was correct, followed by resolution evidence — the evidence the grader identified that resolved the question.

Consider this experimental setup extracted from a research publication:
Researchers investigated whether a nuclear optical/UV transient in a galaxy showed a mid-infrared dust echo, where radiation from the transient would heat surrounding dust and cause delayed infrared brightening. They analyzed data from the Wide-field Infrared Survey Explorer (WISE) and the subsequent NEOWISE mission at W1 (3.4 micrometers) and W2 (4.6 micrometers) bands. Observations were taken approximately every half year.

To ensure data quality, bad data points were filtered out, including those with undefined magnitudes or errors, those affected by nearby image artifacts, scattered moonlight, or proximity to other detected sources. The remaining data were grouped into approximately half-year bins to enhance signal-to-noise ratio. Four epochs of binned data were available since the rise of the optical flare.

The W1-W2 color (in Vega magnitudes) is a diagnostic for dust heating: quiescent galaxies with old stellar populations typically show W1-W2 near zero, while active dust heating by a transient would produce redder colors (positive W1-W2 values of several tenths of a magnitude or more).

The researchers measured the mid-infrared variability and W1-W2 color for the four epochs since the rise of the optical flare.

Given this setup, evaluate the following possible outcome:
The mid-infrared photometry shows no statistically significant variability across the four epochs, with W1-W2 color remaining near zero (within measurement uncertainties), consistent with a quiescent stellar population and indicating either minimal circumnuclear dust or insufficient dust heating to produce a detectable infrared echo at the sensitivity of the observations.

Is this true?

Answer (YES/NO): YES